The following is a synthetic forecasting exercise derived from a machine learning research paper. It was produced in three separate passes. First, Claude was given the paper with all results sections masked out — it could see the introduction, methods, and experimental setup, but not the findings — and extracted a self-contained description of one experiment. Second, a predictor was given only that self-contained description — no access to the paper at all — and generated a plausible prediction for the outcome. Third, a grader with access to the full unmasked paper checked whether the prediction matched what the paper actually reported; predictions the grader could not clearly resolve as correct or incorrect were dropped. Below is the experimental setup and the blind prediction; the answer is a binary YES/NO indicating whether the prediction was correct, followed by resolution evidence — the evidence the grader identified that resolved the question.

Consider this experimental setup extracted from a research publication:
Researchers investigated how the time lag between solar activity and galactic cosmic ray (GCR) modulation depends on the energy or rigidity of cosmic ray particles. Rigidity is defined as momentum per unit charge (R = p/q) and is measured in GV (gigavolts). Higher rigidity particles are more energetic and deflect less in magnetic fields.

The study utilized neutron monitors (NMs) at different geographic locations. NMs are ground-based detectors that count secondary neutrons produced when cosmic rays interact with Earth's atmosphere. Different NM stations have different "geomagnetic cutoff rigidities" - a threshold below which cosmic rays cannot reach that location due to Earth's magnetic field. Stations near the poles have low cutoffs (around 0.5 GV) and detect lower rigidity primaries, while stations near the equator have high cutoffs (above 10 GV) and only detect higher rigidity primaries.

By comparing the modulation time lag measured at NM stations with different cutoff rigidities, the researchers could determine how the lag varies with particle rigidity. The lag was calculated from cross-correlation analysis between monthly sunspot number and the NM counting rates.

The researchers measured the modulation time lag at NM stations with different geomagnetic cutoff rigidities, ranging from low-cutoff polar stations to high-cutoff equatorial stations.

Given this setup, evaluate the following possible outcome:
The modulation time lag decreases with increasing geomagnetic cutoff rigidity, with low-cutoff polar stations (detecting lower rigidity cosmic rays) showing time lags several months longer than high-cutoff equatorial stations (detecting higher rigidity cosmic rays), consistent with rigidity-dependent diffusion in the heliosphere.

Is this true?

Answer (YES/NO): NO